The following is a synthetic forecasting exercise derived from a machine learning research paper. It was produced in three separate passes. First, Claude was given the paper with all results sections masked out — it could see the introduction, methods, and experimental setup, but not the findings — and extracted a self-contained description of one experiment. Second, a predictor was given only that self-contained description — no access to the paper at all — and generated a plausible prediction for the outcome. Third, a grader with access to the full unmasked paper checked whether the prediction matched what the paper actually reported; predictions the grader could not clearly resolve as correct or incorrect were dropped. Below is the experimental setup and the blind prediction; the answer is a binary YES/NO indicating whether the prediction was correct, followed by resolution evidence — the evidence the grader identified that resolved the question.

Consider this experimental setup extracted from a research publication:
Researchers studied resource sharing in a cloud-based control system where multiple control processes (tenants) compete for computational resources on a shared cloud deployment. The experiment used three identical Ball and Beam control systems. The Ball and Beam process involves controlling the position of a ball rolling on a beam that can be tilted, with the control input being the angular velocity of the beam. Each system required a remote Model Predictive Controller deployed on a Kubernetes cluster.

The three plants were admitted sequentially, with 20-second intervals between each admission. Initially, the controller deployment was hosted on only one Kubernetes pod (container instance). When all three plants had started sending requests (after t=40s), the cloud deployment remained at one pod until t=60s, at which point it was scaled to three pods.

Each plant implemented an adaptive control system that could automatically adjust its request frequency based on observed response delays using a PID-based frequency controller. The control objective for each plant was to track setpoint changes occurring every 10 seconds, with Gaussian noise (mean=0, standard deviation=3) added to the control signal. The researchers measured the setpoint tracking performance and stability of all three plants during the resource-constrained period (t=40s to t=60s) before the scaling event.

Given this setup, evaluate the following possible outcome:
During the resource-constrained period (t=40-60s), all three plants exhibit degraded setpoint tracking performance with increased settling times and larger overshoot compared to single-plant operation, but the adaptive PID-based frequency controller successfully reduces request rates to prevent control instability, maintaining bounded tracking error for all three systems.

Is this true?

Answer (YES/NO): NO